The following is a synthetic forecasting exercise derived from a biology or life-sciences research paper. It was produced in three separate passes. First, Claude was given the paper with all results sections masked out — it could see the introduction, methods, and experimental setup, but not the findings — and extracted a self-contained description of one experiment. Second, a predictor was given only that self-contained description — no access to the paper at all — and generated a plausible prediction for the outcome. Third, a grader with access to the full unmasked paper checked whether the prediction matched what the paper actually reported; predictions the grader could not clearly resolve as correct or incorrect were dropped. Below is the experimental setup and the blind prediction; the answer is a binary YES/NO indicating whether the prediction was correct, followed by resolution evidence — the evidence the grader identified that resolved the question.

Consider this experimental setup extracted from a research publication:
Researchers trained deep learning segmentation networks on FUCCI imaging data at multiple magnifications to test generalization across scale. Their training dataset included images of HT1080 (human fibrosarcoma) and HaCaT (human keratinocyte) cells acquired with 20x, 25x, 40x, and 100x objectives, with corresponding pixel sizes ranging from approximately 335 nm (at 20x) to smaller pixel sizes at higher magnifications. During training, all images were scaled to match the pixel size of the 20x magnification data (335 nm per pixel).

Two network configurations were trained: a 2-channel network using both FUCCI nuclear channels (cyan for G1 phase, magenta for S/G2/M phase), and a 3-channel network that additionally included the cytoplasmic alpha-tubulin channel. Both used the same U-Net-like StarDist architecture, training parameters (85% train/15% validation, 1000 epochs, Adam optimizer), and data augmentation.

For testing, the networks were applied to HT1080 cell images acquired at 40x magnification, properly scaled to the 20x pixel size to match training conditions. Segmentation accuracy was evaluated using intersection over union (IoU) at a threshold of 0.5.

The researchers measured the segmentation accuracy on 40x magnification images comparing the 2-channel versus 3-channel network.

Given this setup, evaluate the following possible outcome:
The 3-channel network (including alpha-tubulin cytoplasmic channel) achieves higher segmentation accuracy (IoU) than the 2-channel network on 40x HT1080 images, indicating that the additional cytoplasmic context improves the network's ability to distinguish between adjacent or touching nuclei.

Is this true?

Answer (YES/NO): NO